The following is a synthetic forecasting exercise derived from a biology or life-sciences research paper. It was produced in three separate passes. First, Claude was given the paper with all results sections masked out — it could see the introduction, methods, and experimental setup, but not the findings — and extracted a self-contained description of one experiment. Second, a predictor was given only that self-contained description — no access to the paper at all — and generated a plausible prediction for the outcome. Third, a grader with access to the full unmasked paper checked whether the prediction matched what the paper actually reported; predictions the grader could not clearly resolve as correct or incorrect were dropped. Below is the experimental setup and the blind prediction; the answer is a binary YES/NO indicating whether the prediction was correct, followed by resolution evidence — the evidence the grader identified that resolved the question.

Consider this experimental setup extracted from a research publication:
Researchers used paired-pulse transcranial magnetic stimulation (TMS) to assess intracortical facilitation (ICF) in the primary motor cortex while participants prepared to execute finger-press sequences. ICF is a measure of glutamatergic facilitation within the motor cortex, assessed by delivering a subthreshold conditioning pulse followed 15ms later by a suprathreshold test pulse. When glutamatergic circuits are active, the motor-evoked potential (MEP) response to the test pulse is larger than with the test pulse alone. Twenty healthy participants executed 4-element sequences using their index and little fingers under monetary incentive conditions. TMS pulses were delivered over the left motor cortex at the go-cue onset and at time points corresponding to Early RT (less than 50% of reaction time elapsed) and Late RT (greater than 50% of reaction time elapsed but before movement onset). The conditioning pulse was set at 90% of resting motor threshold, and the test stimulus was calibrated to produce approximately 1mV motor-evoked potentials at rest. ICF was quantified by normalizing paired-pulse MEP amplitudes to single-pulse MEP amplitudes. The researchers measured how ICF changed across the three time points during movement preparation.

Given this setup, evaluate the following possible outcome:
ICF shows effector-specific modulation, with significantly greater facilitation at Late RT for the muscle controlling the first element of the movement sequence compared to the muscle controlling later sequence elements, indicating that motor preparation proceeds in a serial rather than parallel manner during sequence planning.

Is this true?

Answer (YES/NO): YES